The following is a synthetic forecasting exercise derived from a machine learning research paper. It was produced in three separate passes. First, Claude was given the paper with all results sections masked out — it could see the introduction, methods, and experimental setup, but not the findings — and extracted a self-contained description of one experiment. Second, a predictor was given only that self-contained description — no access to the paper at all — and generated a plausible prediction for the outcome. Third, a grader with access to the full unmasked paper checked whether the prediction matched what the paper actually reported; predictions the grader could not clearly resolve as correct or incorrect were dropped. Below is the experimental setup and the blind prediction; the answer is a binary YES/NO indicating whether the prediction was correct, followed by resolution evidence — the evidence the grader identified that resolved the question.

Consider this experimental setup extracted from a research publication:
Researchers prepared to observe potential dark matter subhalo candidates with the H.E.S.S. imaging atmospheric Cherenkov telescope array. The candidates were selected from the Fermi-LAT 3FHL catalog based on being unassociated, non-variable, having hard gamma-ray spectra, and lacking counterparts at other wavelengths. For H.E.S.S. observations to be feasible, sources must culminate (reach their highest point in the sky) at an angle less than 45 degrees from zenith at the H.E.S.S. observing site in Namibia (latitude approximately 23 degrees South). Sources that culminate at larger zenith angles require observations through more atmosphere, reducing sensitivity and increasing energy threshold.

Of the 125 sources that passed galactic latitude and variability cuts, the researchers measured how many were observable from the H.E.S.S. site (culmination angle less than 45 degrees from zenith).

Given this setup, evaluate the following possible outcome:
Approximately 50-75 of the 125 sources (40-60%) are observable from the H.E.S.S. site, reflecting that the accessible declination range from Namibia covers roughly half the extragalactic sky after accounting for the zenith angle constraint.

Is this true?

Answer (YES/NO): NO